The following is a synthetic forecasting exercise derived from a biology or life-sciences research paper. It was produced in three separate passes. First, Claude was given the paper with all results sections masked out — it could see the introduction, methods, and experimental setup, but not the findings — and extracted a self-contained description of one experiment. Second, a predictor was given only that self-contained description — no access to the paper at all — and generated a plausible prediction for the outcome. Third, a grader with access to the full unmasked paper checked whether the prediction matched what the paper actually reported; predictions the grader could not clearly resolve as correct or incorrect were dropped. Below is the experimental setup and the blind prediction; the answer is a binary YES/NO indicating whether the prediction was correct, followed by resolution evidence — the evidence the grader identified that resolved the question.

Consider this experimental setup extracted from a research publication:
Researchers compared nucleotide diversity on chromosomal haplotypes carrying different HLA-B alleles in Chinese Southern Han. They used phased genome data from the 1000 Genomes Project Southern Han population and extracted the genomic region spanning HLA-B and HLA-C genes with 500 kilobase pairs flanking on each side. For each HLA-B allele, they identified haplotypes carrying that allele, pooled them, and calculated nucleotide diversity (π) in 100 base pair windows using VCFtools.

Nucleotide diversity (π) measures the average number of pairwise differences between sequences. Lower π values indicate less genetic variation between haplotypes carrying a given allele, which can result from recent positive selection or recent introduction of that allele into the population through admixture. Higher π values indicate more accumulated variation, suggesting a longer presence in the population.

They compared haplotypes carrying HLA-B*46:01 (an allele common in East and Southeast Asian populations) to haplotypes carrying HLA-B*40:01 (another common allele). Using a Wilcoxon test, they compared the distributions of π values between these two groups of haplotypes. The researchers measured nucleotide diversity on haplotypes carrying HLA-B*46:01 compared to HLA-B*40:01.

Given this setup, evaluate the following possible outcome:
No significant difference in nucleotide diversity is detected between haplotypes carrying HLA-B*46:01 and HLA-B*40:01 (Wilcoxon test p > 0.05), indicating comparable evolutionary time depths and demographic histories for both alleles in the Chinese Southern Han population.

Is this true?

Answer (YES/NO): NO